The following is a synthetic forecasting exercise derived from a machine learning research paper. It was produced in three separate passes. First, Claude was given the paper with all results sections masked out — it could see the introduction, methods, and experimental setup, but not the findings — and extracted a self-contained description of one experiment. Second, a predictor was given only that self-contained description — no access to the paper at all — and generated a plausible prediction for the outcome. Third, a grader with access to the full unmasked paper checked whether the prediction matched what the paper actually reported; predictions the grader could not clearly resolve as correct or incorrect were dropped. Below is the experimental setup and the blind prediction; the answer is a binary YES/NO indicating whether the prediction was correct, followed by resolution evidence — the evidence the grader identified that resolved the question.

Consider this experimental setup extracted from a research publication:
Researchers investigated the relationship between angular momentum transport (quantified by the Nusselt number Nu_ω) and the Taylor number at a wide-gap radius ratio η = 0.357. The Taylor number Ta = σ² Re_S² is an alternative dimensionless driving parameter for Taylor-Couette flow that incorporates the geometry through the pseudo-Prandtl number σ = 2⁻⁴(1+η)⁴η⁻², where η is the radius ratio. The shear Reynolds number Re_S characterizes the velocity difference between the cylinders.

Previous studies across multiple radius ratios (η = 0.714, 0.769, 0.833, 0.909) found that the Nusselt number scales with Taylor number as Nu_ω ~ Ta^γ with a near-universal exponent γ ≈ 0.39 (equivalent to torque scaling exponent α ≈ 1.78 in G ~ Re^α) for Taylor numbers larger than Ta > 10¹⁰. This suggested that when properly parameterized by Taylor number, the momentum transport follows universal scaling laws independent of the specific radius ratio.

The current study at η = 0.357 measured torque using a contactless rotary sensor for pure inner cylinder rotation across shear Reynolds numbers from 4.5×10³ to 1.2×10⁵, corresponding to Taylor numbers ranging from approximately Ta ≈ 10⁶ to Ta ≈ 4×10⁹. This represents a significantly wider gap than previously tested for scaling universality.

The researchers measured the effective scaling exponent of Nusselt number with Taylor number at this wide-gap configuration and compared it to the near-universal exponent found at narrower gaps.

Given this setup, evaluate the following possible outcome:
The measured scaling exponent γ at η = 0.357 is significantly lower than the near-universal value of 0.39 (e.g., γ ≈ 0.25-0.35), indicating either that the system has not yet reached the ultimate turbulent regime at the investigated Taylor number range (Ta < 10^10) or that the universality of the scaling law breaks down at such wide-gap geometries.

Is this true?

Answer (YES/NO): YES